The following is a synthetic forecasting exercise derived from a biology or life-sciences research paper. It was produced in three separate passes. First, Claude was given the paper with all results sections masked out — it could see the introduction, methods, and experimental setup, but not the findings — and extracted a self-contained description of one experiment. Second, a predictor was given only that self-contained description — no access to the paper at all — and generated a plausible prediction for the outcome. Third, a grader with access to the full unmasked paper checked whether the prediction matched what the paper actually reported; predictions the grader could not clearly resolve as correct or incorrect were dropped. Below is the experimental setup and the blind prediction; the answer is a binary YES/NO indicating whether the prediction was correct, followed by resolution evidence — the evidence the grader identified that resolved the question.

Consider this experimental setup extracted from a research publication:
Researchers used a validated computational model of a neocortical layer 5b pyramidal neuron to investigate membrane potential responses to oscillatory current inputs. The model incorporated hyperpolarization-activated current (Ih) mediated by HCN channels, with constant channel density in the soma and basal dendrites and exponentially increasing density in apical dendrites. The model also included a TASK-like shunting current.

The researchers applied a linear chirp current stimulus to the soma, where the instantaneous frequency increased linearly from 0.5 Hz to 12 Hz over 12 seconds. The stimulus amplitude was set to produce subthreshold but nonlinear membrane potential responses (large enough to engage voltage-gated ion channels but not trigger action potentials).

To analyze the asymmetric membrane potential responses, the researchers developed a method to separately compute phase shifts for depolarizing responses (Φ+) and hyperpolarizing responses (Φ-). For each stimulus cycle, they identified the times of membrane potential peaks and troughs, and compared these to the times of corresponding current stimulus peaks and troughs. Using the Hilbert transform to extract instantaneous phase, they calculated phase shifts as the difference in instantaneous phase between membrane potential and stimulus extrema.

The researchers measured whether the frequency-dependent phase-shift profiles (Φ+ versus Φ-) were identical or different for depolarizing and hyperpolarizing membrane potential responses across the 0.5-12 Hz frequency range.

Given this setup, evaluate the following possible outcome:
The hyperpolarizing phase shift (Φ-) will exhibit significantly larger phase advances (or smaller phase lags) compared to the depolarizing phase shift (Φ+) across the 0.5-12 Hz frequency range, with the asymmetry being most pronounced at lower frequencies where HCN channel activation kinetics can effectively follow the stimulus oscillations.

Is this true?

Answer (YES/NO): NO